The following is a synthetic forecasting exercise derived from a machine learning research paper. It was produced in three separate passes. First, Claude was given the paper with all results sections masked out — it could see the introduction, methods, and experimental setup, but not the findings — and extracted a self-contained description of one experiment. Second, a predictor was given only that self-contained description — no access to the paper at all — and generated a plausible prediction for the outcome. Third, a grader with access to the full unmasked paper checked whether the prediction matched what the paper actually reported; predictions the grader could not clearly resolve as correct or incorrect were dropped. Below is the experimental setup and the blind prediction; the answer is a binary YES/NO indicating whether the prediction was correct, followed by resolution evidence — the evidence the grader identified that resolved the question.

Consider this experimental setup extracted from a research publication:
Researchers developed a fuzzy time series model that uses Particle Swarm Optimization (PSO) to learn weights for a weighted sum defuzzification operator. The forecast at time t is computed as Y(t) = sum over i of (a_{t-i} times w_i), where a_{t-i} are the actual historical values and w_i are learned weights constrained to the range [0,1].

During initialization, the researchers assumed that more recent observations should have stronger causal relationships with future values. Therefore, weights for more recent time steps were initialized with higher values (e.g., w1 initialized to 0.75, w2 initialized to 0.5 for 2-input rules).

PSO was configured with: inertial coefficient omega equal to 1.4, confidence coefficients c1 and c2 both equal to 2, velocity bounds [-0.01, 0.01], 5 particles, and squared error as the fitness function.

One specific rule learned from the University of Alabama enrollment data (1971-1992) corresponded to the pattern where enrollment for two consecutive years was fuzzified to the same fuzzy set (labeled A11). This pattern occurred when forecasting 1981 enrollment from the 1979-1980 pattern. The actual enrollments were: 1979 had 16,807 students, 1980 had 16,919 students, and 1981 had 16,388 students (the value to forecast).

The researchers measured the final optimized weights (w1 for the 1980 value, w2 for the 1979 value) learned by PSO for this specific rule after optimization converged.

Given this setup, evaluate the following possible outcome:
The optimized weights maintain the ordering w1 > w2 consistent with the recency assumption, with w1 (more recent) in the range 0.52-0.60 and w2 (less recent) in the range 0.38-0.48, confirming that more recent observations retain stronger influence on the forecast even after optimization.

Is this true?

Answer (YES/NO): NO